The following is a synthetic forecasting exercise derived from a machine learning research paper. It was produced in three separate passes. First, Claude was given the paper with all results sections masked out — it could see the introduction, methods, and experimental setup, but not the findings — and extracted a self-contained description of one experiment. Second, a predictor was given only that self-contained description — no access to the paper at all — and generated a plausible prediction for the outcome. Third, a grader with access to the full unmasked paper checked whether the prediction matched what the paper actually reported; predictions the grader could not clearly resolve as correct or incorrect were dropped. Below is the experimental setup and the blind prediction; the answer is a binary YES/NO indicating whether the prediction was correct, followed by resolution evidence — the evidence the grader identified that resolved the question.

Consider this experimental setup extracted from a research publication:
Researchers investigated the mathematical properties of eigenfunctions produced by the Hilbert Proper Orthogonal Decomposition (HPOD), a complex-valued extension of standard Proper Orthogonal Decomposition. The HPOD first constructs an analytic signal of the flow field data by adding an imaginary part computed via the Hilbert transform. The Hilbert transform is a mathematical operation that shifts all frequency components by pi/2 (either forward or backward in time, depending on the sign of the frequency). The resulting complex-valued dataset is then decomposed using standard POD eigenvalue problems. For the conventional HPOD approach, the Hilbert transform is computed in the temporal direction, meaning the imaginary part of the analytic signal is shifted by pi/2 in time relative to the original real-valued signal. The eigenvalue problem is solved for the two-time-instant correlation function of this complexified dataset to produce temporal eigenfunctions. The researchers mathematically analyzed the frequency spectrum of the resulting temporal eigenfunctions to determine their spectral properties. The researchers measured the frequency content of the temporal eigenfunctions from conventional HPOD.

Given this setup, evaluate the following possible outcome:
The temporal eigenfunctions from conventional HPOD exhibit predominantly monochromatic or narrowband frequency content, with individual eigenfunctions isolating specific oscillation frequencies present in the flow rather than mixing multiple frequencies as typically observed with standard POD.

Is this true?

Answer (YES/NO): NO